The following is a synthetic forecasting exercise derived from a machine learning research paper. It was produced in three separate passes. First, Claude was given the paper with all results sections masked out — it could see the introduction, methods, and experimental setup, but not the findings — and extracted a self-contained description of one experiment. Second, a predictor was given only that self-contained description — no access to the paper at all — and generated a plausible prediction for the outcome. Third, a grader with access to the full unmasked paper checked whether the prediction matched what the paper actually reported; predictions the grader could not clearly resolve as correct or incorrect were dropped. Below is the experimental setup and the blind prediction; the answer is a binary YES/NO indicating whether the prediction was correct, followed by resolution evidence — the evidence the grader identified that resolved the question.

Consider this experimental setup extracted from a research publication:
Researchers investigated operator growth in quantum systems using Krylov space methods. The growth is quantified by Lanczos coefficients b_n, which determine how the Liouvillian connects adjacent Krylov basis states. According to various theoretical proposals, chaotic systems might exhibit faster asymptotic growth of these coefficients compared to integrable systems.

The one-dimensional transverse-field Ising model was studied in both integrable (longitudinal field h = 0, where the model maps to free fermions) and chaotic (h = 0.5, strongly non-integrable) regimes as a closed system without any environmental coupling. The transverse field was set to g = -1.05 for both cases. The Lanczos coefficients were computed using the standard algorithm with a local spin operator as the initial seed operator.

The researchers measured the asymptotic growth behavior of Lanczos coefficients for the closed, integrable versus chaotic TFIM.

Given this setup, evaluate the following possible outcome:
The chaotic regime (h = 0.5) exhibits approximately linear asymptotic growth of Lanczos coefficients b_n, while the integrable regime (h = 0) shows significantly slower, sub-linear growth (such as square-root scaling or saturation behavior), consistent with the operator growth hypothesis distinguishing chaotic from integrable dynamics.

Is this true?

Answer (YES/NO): YES